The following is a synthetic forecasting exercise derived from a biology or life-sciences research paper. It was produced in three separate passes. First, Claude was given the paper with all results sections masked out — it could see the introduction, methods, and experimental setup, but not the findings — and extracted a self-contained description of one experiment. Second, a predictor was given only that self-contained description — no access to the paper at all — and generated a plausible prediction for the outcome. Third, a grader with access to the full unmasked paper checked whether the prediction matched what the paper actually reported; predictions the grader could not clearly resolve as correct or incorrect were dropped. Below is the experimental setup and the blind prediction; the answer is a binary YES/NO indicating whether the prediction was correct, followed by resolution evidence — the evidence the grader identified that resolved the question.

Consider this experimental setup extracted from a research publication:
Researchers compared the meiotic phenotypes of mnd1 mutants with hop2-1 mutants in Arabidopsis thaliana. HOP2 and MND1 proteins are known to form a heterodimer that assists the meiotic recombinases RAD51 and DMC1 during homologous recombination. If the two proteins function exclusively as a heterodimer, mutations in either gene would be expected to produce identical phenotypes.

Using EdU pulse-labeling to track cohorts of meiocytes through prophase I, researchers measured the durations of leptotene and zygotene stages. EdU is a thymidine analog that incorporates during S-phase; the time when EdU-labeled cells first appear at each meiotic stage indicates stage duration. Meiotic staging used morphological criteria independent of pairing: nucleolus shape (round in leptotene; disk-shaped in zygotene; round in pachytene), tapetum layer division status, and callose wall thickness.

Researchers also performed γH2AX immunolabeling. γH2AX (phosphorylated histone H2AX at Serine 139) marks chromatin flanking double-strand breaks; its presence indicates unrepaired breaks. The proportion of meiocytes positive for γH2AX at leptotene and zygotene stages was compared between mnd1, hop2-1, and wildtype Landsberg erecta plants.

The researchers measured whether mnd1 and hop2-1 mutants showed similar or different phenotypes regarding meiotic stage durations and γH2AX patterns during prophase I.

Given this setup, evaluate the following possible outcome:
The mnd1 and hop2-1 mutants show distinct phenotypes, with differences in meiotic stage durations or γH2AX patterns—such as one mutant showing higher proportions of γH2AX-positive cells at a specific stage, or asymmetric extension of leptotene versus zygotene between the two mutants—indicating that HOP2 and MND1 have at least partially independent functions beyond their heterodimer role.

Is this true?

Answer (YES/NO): YES